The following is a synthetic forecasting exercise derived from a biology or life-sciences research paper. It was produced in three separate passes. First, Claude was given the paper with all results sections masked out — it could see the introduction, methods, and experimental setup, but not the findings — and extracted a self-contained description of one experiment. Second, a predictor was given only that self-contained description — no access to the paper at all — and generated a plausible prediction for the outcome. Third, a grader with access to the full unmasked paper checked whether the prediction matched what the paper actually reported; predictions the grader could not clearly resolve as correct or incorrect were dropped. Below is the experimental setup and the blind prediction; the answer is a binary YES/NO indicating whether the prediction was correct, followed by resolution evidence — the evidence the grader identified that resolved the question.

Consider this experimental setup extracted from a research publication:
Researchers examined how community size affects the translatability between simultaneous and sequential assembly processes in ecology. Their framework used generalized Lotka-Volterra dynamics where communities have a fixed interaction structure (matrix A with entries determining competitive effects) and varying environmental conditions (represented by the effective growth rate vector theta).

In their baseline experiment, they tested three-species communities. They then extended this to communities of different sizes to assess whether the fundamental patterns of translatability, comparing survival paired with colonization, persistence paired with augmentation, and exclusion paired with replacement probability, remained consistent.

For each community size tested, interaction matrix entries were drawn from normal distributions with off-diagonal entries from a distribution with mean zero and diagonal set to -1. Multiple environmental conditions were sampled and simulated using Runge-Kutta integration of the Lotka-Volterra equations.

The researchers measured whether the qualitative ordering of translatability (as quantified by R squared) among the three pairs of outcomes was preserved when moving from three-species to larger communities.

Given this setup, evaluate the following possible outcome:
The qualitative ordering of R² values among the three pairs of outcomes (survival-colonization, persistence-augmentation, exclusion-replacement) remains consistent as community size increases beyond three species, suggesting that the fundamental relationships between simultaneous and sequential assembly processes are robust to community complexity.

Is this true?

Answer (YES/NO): YES